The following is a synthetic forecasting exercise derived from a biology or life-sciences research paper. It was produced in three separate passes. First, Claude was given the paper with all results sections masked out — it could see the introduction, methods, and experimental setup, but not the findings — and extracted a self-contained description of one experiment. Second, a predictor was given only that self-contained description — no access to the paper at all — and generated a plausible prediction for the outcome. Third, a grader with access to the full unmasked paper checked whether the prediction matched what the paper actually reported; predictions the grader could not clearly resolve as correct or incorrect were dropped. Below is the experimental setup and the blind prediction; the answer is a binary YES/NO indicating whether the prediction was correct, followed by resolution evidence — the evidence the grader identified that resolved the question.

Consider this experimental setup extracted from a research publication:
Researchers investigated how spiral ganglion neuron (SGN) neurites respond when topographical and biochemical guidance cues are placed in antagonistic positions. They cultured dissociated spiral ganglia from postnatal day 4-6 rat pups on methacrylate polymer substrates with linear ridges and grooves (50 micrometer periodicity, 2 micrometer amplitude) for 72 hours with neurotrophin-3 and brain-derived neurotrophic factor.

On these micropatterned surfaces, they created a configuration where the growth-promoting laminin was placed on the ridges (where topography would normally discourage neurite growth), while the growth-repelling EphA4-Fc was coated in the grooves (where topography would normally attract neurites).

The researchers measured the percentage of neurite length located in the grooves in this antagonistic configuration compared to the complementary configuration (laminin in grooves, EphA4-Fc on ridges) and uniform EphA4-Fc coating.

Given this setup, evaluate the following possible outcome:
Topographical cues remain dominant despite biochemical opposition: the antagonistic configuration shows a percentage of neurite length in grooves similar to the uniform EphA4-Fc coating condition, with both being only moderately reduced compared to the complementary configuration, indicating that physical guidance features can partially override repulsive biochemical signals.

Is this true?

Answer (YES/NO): NO